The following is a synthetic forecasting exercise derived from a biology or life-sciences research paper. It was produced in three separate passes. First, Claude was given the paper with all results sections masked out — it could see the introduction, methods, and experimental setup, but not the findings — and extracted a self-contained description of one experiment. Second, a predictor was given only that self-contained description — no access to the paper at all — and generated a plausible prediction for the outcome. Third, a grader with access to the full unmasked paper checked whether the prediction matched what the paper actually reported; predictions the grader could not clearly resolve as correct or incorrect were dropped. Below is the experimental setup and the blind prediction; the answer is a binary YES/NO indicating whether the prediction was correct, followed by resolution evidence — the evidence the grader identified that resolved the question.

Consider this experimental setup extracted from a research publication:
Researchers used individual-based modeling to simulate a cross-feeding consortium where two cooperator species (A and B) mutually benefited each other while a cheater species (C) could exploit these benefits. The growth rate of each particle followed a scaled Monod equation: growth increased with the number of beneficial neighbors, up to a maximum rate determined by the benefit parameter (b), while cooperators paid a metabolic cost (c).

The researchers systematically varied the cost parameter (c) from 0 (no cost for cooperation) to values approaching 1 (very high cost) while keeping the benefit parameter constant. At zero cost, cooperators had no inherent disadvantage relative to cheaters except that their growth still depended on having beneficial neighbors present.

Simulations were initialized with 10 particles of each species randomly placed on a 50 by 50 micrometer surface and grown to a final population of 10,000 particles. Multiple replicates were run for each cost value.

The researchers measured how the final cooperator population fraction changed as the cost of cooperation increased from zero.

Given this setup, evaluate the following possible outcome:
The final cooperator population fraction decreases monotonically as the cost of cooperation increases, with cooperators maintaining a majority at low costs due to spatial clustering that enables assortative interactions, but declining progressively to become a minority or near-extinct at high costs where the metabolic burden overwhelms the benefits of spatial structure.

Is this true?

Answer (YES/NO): NO